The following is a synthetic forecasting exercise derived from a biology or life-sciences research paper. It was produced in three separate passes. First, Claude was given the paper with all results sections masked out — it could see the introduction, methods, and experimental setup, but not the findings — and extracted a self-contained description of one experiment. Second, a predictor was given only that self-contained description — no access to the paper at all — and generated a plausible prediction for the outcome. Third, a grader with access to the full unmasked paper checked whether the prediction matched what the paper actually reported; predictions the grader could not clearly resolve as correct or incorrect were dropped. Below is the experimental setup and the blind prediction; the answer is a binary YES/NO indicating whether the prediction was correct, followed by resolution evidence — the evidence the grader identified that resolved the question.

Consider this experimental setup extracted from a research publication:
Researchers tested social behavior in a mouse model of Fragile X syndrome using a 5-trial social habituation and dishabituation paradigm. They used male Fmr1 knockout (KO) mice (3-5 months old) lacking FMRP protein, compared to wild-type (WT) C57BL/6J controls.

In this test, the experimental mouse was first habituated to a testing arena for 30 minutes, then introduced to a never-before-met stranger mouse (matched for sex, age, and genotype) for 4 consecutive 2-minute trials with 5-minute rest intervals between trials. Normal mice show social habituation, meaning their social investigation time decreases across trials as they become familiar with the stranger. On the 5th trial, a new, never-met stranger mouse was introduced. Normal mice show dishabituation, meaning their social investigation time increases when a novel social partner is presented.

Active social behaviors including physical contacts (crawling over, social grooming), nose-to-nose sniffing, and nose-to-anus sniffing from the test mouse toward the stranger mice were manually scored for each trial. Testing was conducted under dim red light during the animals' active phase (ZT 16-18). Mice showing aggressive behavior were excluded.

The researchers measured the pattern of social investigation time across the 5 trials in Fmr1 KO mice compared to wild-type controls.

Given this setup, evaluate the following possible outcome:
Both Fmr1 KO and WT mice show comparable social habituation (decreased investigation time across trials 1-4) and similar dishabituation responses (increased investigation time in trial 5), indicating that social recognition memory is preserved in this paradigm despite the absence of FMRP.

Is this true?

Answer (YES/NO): NO